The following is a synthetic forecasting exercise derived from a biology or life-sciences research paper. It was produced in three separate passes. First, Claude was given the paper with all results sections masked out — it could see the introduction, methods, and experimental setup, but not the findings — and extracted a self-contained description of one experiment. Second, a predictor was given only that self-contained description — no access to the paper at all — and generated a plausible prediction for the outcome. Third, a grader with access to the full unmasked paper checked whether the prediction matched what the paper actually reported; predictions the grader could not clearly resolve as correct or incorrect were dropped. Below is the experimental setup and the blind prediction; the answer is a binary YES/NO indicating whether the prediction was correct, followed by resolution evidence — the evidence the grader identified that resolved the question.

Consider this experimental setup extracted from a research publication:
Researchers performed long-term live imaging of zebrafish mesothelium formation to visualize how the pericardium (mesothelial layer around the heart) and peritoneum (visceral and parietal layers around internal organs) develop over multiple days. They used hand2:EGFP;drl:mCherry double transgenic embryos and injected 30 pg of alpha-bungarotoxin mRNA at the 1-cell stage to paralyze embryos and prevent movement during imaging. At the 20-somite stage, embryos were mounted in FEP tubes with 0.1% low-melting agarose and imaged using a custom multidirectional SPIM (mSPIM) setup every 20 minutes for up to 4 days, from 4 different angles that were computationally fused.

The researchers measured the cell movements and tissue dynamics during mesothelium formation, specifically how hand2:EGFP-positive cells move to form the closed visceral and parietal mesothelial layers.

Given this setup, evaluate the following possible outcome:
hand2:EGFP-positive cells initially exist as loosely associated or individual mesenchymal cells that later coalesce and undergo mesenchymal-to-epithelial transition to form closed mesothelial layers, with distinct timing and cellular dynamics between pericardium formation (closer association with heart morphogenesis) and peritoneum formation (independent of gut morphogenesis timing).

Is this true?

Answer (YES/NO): NO